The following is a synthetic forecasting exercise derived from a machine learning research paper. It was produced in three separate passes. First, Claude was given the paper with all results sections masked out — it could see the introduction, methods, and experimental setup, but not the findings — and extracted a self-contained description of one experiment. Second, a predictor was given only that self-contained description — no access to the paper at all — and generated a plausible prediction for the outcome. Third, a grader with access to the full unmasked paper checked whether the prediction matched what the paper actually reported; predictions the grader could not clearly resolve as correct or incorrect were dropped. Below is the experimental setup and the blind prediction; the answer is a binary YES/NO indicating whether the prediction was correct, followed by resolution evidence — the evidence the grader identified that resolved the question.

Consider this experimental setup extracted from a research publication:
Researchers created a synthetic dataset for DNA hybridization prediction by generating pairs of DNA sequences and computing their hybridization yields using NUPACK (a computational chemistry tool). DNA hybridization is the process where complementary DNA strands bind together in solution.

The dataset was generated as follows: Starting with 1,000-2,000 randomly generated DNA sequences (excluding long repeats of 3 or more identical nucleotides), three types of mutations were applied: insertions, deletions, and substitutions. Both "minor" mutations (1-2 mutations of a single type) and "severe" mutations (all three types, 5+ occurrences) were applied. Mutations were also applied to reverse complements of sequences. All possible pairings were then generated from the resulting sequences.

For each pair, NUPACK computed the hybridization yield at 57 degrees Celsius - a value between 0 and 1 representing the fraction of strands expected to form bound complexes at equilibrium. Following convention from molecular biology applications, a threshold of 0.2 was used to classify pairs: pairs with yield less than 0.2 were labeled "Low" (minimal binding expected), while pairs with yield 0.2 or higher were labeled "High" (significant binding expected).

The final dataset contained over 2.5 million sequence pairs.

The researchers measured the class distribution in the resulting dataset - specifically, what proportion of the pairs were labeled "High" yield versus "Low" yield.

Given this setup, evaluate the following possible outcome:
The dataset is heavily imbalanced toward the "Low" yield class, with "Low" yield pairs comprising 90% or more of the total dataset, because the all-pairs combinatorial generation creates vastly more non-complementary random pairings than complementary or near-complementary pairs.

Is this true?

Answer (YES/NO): NO